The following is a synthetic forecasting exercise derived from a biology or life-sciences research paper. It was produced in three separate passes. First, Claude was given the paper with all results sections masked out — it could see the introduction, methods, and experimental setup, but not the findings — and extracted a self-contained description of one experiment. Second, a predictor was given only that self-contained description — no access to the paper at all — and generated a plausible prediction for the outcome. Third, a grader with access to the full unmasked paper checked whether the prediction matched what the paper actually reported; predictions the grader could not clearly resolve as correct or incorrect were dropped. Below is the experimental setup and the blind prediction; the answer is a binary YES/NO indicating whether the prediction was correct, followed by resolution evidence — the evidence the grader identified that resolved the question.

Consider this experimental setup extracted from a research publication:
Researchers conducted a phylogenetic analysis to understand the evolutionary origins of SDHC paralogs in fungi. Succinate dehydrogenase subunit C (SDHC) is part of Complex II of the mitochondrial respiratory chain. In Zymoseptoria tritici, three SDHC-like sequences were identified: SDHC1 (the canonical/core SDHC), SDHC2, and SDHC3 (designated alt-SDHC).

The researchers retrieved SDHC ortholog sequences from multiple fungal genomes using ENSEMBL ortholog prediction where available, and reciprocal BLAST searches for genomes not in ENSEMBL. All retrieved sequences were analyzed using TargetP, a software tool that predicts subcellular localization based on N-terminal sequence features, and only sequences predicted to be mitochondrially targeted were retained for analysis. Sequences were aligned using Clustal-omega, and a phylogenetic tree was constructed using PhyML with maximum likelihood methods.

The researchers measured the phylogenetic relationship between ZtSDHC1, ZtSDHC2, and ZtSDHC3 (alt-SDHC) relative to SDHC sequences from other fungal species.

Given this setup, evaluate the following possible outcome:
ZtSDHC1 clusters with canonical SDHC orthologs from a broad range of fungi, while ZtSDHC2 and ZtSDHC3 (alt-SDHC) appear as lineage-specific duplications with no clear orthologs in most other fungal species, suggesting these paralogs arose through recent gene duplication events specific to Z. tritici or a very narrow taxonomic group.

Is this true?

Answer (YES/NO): NO